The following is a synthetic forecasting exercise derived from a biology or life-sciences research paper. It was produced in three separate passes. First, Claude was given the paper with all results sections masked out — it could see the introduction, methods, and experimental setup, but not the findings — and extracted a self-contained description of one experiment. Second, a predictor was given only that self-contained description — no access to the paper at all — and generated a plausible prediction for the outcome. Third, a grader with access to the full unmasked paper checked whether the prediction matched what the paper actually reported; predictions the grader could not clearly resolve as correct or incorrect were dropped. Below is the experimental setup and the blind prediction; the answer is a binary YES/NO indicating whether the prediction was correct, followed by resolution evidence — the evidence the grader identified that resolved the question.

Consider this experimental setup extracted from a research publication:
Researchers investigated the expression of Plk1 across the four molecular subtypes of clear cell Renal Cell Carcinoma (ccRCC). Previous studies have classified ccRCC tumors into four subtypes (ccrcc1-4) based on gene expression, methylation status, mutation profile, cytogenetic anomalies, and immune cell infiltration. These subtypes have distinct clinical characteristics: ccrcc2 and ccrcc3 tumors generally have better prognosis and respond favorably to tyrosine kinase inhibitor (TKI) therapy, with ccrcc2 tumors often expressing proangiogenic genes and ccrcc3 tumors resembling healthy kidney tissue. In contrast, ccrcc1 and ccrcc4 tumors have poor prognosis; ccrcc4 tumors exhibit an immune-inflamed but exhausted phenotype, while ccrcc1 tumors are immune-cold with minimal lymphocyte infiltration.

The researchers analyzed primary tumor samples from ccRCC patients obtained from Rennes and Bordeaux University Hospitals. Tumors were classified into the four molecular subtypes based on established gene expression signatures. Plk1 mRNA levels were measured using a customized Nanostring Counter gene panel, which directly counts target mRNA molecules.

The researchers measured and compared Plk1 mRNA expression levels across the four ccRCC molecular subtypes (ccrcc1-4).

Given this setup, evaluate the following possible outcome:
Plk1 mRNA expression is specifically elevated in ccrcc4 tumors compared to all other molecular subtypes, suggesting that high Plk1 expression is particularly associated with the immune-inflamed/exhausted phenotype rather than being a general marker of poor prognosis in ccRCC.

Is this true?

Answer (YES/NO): NO